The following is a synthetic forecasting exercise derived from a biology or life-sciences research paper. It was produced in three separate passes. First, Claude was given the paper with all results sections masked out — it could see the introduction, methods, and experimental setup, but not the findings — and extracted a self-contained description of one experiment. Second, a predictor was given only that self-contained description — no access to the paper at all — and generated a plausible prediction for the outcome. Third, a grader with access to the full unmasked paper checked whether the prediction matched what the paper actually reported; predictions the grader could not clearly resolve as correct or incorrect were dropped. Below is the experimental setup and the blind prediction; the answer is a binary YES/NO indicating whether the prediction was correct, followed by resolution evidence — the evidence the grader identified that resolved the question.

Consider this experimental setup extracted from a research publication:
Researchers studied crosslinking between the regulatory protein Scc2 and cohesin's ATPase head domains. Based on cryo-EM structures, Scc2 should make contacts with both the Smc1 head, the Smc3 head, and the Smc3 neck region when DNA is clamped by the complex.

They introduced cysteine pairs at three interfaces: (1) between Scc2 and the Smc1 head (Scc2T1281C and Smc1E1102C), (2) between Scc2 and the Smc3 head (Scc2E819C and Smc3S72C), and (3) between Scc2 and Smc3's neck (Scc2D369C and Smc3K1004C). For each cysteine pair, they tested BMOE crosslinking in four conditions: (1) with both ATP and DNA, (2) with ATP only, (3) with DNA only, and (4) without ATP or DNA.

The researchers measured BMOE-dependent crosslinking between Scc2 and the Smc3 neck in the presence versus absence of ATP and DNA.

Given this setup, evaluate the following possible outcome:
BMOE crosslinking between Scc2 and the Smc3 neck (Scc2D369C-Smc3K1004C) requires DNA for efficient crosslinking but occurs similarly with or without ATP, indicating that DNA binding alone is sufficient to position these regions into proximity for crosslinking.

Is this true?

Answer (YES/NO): NO